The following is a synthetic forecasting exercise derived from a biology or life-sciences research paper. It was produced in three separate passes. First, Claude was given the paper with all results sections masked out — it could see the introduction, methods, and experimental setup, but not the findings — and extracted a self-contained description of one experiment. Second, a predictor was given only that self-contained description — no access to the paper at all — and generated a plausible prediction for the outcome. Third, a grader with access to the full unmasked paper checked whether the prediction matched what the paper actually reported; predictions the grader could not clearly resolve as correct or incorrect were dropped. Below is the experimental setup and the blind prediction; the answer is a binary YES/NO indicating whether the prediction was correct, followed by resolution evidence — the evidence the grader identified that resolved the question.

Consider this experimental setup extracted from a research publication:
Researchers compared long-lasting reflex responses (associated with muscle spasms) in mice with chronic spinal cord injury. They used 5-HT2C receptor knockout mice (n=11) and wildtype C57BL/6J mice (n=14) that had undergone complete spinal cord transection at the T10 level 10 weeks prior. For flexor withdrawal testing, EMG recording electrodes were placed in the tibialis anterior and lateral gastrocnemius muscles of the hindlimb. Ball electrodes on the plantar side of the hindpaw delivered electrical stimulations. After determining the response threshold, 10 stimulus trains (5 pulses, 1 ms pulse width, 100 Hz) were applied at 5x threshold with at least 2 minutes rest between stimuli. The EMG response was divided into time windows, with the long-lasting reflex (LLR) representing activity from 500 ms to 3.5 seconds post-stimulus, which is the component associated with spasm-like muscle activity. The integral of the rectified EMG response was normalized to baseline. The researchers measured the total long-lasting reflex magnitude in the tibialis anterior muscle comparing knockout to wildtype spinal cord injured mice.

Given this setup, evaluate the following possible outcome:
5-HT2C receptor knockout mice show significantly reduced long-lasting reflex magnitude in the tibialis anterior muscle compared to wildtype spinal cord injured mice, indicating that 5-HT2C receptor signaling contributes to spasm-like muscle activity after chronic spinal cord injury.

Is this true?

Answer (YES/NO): YES